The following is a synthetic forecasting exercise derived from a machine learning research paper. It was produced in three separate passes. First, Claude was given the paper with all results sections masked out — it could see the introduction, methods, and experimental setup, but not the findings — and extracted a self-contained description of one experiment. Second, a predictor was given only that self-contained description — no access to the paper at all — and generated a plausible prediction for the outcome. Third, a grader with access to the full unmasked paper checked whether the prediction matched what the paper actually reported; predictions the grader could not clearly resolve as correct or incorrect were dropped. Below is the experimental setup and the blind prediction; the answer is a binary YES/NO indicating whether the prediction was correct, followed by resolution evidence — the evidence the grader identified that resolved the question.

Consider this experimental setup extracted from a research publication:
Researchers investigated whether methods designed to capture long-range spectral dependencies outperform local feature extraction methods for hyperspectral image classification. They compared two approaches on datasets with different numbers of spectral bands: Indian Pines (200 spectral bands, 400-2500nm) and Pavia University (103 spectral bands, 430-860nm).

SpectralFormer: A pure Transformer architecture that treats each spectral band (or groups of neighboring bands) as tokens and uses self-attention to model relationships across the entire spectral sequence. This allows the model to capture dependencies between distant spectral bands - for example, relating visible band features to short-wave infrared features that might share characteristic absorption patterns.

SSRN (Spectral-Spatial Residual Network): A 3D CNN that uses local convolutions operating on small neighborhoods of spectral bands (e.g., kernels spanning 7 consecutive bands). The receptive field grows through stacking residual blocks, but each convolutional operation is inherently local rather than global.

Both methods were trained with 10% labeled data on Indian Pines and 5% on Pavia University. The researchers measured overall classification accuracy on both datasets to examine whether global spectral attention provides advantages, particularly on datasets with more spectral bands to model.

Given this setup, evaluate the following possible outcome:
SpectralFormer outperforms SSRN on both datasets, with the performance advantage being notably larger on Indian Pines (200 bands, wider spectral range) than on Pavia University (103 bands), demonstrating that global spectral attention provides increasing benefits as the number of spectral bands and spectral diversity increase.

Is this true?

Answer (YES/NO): NO